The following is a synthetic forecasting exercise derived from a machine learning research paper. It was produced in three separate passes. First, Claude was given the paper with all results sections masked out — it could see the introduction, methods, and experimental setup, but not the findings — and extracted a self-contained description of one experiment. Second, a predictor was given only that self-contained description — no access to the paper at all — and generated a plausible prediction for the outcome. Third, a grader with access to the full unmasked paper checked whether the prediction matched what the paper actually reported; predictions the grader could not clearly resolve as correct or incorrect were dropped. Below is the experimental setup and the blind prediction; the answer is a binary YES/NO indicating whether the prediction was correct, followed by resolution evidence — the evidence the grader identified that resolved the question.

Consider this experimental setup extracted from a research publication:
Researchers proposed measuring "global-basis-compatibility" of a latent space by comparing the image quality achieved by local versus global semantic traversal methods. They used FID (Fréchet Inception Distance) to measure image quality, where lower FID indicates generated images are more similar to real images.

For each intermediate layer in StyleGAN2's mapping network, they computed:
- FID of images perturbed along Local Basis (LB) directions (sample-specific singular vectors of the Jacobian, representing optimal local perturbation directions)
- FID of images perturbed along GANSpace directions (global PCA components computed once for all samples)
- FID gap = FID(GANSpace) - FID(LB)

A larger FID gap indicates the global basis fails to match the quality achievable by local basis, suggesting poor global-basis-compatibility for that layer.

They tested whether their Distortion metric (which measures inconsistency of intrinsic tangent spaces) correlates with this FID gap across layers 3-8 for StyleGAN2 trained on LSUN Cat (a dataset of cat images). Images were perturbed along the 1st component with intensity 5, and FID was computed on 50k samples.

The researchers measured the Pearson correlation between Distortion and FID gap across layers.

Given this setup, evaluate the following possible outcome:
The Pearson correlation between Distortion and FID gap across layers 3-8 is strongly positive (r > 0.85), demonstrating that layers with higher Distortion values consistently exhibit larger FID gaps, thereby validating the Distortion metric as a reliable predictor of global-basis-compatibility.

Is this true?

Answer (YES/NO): YES